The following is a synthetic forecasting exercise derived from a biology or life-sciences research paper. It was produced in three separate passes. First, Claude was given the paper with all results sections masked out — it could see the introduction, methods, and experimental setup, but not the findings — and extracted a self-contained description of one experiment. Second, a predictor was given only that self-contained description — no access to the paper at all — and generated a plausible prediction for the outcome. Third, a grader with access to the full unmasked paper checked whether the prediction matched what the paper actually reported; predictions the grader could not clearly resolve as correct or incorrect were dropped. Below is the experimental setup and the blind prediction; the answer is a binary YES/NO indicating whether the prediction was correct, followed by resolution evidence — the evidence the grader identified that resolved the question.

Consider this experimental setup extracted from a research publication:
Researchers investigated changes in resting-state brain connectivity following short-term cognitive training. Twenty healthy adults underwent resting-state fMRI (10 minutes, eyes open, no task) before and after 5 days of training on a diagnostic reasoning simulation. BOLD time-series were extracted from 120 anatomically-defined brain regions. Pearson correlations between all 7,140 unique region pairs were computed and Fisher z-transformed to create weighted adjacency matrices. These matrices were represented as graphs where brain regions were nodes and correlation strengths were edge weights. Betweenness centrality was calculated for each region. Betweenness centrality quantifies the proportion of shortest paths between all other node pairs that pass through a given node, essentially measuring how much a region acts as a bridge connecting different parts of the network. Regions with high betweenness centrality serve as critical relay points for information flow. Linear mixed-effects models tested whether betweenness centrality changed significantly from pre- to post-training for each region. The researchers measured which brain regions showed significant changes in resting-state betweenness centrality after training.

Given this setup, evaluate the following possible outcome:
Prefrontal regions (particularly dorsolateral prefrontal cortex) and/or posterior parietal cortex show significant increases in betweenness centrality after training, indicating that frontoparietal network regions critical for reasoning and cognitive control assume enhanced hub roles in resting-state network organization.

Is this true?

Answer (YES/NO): NO